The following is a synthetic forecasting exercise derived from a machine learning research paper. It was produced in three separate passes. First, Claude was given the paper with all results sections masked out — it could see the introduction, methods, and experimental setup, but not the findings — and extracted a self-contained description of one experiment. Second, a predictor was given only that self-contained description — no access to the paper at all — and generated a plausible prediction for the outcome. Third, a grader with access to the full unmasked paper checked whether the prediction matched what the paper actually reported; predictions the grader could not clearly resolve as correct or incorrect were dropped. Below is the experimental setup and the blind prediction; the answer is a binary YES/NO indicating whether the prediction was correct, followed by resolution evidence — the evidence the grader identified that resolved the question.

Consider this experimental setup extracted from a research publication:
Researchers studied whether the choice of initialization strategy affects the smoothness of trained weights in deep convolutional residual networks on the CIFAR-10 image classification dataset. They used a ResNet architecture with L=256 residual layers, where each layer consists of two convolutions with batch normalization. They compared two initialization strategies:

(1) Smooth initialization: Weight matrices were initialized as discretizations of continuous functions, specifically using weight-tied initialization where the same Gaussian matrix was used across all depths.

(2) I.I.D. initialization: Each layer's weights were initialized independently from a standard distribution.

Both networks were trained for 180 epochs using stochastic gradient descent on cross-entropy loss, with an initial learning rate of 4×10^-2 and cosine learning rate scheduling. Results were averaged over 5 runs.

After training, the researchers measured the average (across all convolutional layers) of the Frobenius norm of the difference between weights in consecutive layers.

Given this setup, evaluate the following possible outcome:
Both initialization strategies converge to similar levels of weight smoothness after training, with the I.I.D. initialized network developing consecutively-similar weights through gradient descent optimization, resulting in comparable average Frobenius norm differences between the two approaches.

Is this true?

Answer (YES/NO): NO